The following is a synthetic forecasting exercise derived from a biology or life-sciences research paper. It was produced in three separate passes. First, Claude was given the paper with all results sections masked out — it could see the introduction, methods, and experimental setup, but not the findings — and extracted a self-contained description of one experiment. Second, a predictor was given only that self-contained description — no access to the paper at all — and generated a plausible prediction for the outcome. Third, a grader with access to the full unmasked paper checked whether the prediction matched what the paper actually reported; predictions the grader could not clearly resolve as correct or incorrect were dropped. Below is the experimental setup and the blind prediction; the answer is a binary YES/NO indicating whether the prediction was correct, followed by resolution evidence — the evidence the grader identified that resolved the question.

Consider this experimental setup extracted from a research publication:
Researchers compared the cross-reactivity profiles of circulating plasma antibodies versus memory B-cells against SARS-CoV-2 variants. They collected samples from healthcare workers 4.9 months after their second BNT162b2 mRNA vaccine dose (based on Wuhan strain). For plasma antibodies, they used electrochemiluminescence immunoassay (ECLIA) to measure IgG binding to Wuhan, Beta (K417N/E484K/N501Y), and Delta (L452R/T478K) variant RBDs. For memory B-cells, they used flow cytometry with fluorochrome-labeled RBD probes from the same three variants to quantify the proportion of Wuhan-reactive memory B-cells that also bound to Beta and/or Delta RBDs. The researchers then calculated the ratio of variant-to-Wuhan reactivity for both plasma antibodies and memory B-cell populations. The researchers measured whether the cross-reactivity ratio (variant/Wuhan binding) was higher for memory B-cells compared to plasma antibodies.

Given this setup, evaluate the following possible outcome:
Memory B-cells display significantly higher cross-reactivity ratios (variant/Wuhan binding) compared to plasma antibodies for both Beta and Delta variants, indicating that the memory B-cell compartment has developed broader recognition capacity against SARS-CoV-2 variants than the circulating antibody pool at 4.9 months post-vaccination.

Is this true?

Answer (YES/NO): NO